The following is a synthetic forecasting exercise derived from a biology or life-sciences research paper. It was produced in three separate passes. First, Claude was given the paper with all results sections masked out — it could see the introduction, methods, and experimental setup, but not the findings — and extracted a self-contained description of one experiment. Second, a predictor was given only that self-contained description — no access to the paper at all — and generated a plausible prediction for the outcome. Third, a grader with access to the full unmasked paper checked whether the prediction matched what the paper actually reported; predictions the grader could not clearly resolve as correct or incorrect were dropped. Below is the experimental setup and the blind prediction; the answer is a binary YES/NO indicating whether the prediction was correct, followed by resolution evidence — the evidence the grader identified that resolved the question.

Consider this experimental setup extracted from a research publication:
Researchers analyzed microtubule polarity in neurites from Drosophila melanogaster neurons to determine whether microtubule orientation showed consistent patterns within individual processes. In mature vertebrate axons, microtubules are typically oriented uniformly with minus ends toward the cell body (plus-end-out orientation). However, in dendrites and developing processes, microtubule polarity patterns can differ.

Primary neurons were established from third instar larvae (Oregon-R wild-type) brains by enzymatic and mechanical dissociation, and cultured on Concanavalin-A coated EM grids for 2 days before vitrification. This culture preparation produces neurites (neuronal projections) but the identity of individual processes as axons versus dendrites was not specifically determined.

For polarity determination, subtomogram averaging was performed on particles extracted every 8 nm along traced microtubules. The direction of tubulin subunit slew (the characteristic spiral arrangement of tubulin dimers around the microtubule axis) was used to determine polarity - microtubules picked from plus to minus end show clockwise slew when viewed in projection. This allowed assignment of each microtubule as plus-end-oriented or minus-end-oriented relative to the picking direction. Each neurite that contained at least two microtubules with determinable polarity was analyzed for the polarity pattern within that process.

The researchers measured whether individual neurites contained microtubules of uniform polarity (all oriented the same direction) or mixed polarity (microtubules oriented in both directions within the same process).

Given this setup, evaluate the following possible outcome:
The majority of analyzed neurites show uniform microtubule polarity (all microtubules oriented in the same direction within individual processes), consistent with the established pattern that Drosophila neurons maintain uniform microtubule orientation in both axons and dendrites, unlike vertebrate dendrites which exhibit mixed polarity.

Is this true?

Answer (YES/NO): NO